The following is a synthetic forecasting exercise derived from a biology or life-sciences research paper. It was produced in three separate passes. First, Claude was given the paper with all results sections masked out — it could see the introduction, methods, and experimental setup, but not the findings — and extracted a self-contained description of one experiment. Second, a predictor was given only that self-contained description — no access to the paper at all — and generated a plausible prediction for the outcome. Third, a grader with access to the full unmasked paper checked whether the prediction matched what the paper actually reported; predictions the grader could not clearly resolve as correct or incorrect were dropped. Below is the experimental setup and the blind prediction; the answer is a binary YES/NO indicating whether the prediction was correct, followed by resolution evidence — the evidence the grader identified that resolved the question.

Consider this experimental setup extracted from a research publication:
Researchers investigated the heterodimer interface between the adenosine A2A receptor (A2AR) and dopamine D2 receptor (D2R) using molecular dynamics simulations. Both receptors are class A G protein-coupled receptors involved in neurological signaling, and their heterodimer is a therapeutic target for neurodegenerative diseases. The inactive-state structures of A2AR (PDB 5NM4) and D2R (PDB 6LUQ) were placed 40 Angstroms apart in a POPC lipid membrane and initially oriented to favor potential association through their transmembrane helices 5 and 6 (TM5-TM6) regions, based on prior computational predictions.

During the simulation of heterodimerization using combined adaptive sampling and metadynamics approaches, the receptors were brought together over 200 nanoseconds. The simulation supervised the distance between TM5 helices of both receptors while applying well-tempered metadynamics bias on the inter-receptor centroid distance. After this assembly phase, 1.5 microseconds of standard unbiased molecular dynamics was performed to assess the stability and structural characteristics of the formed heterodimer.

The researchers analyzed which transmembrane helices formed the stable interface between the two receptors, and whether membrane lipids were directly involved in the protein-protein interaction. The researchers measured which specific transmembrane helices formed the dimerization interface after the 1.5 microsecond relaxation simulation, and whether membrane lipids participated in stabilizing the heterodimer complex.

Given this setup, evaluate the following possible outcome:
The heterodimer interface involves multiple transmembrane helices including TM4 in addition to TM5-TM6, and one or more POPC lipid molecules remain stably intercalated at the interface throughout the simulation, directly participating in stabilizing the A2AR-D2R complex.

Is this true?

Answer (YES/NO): YES